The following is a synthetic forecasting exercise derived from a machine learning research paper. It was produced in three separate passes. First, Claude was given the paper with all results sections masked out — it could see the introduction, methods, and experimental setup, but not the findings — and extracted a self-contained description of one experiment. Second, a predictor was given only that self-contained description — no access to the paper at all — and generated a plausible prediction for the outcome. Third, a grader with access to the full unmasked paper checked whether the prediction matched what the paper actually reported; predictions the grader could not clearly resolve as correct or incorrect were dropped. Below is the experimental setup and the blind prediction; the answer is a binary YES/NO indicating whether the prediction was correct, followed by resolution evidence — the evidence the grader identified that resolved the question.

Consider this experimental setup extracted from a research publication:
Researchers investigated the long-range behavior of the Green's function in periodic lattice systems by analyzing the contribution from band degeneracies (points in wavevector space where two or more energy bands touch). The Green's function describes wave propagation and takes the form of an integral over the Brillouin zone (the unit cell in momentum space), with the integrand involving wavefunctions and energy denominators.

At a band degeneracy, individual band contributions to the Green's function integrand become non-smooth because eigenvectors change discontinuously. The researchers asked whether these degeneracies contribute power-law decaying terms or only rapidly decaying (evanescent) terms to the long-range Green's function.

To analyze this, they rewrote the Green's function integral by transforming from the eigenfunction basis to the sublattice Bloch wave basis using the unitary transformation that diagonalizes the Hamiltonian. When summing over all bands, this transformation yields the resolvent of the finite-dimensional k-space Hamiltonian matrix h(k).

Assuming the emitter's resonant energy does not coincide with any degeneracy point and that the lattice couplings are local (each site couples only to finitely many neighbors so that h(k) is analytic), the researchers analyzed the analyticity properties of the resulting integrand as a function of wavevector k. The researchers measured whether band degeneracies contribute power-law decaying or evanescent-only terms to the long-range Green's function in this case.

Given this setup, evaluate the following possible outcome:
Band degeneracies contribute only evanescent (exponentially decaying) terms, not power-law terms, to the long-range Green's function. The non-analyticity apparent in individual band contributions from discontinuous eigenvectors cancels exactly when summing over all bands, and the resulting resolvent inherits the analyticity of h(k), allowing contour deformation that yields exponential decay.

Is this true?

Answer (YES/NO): YES